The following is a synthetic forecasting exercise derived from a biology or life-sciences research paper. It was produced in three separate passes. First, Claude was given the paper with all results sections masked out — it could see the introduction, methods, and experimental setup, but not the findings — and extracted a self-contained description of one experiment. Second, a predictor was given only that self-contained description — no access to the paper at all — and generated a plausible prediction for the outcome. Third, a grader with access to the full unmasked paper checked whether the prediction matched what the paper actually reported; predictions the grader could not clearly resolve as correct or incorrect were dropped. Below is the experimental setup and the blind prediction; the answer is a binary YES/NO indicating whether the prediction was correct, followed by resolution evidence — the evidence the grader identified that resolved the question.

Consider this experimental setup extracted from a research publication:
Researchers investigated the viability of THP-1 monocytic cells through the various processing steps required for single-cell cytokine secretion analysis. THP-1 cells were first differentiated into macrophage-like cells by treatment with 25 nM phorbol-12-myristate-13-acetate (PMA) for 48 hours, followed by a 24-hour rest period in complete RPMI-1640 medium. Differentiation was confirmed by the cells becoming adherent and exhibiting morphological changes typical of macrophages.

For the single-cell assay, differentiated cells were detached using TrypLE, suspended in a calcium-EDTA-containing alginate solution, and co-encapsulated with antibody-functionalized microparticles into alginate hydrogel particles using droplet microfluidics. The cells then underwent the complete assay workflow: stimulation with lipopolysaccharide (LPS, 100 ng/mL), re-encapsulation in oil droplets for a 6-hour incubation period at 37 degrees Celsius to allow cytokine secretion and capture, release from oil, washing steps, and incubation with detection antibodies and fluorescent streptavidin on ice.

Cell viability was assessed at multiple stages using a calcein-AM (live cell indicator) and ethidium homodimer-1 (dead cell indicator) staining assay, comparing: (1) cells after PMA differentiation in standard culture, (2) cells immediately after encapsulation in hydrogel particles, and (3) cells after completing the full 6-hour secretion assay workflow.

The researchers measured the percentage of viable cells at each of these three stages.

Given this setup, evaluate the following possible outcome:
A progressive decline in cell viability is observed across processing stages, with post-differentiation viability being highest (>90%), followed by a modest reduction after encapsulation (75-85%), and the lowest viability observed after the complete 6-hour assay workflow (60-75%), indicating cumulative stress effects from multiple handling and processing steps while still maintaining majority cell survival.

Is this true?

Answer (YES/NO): NO